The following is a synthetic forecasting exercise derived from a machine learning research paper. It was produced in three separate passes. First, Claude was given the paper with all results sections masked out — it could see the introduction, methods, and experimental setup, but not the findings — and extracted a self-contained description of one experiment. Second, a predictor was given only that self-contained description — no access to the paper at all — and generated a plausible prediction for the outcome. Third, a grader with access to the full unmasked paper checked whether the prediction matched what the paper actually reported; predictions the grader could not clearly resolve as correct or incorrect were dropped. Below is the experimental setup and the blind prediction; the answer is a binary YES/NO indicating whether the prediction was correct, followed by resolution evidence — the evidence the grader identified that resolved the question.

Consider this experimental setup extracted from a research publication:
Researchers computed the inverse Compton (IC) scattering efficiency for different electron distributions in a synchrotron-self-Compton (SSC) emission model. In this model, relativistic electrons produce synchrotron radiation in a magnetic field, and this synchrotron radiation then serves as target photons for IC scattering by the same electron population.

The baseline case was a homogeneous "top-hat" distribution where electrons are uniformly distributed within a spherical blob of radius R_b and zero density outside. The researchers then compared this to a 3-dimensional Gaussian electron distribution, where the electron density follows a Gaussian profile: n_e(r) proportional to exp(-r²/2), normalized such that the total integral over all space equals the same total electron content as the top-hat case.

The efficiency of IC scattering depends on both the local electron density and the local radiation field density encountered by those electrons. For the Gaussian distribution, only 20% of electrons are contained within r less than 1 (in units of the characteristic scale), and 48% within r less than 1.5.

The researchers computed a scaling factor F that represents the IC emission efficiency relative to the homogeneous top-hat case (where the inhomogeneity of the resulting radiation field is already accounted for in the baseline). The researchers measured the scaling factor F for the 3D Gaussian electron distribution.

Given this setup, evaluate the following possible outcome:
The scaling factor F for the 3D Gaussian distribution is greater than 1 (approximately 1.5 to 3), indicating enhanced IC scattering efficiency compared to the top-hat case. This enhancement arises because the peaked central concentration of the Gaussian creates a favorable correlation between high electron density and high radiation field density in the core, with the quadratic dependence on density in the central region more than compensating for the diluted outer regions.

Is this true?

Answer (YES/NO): NO